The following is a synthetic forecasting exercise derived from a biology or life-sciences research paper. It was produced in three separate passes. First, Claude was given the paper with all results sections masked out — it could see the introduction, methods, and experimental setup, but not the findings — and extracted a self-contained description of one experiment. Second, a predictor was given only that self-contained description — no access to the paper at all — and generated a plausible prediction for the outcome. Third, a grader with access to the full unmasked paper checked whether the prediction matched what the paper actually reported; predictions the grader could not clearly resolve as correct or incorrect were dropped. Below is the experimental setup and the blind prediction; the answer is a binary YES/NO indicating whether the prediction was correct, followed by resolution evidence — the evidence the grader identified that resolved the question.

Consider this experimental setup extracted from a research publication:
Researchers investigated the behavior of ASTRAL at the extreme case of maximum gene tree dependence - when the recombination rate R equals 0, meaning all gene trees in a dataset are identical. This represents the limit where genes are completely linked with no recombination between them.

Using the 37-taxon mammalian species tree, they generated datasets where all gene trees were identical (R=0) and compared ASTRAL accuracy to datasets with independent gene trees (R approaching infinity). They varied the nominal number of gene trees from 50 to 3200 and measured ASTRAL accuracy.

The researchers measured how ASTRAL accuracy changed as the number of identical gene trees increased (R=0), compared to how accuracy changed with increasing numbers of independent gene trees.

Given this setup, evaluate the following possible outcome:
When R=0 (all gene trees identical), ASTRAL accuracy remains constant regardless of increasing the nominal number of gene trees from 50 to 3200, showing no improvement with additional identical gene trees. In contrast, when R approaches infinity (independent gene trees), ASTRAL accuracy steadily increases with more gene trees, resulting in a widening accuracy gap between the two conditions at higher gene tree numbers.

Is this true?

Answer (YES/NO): YES